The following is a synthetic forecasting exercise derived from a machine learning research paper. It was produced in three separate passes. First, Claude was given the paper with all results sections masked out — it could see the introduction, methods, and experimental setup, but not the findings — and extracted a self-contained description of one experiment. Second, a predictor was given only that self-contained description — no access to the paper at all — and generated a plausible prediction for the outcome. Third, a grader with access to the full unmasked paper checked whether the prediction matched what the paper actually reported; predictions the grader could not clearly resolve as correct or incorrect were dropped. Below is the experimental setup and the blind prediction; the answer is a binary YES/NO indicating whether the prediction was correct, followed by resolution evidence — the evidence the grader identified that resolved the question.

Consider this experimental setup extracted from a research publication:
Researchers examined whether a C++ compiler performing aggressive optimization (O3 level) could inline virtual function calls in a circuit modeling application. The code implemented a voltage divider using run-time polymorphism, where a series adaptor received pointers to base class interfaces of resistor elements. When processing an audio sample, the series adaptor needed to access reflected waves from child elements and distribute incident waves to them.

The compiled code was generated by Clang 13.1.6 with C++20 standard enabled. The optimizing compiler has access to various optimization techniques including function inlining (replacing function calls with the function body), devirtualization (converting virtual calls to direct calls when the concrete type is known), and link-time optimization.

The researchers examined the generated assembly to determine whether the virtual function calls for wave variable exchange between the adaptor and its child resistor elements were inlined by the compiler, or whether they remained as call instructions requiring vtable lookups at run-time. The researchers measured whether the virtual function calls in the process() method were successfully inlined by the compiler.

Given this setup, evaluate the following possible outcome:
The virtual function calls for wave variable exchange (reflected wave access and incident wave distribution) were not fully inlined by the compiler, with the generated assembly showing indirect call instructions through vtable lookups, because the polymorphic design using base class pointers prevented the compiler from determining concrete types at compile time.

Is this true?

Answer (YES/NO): YES